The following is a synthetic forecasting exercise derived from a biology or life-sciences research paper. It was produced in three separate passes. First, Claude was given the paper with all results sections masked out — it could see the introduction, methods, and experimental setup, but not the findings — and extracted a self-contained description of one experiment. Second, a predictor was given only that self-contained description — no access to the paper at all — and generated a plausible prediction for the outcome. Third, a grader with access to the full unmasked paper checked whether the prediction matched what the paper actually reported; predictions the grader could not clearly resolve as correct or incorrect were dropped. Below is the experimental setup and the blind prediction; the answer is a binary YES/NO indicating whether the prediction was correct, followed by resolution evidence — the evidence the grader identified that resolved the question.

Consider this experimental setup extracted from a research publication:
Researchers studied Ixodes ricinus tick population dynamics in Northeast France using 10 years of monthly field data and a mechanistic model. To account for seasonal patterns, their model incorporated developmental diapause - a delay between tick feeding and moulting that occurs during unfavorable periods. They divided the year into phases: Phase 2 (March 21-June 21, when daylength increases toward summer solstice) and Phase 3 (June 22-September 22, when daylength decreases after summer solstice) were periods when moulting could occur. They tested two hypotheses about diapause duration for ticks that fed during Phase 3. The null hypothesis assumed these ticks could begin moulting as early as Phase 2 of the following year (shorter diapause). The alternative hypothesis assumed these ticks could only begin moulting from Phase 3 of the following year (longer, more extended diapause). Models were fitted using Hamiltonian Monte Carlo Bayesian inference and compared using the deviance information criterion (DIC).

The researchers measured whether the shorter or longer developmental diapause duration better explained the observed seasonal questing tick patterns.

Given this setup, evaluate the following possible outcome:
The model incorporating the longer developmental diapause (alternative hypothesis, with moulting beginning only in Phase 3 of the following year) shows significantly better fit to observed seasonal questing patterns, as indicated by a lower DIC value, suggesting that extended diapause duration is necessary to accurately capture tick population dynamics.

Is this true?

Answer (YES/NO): NO